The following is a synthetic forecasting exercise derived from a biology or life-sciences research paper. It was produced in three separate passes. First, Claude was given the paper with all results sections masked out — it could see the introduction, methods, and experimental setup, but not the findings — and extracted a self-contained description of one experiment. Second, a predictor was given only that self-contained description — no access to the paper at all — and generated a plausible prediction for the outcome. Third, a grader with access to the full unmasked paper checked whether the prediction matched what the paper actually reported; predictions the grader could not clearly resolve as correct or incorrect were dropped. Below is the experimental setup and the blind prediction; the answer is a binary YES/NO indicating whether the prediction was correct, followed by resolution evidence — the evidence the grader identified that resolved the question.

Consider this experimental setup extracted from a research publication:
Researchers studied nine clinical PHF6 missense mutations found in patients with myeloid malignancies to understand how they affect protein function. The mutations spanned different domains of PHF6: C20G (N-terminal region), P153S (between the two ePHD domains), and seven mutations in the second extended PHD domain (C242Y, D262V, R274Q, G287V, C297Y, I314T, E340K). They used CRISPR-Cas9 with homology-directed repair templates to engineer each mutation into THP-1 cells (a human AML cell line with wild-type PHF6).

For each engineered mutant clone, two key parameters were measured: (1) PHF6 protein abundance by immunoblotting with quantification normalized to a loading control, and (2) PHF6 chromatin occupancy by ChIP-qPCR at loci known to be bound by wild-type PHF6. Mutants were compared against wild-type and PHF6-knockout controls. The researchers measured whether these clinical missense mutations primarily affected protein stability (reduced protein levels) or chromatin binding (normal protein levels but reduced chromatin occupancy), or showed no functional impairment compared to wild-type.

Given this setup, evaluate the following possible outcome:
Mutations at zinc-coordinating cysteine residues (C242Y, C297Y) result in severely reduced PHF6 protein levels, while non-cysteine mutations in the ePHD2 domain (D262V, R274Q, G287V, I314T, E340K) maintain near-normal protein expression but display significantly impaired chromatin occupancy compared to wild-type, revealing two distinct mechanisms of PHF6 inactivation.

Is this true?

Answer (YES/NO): NO